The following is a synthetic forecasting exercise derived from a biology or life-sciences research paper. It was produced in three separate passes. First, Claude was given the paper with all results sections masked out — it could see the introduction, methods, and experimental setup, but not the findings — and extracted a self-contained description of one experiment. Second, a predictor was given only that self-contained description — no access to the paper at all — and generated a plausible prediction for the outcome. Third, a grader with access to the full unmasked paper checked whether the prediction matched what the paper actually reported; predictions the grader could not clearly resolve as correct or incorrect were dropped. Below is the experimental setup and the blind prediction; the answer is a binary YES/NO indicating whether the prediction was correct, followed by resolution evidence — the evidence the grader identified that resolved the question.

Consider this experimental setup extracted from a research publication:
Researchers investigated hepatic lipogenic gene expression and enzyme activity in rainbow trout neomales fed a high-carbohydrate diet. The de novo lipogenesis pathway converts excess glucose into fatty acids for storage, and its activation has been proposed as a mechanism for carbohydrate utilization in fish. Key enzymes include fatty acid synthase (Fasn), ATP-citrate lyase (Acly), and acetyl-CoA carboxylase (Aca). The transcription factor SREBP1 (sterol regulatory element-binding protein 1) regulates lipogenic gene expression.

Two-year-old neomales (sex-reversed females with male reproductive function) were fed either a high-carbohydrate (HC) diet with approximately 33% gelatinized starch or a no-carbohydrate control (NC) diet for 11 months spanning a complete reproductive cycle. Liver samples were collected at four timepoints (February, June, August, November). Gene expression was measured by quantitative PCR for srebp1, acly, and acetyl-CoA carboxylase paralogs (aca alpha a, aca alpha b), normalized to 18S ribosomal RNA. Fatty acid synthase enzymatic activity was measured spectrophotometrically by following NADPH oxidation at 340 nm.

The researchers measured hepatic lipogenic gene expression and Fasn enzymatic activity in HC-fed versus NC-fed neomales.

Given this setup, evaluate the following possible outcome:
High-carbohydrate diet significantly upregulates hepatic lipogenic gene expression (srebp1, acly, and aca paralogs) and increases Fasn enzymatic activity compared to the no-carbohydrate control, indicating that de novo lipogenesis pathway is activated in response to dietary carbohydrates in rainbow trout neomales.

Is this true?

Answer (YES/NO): NO